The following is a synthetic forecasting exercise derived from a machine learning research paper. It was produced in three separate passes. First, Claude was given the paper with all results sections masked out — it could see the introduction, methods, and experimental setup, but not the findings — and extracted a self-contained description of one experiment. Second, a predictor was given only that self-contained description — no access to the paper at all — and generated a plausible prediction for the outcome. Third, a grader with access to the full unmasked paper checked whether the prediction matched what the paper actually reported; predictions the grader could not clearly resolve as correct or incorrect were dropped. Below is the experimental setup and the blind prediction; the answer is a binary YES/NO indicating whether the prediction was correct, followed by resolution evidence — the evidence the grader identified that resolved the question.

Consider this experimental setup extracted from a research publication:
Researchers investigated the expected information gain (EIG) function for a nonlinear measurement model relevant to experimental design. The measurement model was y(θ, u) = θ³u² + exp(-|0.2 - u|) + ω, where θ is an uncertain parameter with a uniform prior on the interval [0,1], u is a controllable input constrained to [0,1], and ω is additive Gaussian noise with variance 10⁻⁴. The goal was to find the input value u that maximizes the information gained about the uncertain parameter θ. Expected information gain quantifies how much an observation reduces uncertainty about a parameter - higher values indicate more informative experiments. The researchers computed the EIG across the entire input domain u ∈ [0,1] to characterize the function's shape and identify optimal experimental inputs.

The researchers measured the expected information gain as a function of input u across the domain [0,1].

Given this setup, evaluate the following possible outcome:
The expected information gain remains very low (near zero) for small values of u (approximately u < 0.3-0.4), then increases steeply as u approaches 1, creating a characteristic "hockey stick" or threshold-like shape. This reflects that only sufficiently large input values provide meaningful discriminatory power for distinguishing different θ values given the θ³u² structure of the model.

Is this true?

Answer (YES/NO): NO